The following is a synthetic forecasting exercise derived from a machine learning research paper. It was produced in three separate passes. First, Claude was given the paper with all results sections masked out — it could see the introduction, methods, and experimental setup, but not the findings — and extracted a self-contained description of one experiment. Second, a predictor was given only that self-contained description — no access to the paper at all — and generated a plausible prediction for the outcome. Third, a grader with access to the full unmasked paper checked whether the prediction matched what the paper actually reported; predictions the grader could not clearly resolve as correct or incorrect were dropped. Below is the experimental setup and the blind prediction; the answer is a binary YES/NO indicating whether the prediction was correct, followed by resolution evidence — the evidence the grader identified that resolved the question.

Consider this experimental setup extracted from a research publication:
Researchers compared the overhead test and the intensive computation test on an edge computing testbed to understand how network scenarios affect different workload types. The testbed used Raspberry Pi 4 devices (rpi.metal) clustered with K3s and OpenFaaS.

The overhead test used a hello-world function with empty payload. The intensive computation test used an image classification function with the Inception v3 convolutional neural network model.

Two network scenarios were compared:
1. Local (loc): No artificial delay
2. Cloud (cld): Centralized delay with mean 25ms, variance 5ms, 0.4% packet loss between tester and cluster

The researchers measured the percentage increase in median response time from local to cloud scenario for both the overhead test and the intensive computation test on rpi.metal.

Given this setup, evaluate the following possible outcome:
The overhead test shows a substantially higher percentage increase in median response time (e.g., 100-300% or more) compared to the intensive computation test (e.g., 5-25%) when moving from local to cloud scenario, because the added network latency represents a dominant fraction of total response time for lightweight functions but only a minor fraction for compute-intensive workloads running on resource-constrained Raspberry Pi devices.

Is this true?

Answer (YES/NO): NO